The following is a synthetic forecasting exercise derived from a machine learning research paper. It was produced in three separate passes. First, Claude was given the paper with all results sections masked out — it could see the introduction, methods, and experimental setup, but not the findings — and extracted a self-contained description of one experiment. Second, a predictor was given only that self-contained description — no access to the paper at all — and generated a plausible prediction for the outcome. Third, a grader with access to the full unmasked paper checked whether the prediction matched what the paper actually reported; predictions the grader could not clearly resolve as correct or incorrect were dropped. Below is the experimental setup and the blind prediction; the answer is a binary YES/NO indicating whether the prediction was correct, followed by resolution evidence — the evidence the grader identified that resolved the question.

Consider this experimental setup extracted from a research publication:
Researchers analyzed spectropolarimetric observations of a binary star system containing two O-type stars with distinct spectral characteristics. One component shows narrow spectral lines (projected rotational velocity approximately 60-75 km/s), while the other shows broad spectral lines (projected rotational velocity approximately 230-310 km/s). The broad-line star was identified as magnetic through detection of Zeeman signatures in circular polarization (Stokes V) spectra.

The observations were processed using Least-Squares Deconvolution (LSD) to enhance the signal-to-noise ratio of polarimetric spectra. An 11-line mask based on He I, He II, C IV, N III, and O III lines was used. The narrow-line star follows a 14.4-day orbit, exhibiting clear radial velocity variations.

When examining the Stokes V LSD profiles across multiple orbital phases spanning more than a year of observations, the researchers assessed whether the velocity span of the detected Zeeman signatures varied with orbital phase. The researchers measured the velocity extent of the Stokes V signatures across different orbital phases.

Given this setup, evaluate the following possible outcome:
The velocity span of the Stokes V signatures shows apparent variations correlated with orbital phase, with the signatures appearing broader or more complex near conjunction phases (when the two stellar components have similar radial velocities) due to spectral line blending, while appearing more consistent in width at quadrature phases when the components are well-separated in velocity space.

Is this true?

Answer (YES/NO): NO